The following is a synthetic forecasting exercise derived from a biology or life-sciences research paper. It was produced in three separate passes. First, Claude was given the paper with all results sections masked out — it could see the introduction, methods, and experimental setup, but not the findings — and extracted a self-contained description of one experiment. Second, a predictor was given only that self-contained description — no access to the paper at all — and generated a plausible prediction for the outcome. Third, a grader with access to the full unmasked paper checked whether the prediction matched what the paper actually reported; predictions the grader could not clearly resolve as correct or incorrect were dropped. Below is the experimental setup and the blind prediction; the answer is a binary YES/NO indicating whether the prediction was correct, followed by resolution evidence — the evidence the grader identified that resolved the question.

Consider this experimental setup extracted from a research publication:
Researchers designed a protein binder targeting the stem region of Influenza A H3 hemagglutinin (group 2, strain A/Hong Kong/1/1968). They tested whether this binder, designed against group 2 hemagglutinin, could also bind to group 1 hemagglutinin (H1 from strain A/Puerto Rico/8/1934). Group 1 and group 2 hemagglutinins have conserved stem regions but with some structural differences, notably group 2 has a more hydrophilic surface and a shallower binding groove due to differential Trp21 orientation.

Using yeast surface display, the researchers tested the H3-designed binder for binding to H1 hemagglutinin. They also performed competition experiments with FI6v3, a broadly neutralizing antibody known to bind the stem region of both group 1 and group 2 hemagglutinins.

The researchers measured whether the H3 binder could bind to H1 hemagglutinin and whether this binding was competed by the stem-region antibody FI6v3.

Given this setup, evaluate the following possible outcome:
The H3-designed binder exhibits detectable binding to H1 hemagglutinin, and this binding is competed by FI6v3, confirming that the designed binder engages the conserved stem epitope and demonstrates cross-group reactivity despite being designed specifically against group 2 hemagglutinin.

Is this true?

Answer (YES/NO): YES